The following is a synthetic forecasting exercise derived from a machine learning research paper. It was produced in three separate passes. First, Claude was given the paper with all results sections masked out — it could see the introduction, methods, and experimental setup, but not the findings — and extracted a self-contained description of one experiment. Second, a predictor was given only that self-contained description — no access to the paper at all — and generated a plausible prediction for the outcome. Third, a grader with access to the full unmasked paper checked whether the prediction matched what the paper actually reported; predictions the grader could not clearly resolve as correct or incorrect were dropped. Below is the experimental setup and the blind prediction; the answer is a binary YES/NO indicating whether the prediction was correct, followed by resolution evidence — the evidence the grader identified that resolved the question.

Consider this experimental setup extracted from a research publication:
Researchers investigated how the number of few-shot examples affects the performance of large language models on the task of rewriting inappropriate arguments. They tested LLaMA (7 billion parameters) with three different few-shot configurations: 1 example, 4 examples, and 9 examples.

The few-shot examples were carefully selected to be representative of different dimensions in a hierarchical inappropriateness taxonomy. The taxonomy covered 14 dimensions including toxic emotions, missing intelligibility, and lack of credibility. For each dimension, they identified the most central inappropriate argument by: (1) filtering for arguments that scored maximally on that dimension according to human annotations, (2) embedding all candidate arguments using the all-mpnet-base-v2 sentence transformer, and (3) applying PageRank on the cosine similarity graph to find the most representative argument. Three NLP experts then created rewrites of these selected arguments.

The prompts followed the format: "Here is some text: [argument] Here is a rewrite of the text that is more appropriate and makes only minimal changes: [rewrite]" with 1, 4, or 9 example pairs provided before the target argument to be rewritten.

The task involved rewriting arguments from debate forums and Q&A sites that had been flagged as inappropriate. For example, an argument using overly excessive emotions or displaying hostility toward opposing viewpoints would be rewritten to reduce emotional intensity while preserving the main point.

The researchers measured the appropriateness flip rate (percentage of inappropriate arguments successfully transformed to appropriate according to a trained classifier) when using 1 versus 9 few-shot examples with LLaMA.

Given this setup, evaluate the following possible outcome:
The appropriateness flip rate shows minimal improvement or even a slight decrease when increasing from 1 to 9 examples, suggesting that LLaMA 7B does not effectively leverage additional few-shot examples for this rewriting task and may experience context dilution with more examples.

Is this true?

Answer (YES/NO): YES